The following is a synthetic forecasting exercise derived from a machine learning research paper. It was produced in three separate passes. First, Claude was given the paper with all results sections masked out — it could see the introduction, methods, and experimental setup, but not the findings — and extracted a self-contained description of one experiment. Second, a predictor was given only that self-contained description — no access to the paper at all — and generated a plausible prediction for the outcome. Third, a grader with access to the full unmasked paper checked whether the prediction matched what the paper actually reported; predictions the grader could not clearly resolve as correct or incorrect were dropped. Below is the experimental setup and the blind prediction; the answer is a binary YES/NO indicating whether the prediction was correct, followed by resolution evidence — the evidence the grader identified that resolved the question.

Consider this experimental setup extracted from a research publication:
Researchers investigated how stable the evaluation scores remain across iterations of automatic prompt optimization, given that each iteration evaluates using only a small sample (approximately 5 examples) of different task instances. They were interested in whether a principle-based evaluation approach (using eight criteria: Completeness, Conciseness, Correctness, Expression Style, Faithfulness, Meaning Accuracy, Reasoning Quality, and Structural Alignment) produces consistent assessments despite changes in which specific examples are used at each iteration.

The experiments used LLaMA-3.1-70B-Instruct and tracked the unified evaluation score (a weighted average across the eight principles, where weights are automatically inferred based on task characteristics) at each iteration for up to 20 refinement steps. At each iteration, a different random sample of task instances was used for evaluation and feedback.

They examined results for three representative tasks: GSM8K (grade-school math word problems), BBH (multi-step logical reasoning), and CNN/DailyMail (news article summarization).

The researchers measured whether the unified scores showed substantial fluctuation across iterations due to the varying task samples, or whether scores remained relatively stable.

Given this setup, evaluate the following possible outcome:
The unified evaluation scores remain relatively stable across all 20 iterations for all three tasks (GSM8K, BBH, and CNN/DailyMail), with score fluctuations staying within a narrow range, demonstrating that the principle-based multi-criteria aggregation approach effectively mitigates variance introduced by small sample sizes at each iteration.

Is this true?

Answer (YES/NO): YES